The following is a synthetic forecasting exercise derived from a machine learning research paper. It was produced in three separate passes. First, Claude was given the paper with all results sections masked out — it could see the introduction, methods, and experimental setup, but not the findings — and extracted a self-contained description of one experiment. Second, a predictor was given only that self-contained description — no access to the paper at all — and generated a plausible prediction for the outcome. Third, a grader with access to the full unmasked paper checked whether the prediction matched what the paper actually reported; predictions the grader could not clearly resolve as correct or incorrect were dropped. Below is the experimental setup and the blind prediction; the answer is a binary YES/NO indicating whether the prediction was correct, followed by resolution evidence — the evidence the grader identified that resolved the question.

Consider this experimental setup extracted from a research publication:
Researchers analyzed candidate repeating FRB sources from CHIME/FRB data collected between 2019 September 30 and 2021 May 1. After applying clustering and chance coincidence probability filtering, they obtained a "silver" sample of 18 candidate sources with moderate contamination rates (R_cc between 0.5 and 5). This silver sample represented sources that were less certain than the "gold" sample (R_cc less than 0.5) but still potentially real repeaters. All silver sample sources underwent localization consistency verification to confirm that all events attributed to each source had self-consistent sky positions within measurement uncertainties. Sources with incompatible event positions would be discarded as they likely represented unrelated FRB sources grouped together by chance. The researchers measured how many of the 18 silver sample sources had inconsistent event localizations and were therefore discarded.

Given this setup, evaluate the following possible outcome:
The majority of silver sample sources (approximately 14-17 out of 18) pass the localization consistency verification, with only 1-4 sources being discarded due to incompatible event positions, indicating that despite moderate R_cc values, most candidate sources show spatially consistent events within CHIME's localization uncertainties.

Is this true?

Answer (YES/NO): YES